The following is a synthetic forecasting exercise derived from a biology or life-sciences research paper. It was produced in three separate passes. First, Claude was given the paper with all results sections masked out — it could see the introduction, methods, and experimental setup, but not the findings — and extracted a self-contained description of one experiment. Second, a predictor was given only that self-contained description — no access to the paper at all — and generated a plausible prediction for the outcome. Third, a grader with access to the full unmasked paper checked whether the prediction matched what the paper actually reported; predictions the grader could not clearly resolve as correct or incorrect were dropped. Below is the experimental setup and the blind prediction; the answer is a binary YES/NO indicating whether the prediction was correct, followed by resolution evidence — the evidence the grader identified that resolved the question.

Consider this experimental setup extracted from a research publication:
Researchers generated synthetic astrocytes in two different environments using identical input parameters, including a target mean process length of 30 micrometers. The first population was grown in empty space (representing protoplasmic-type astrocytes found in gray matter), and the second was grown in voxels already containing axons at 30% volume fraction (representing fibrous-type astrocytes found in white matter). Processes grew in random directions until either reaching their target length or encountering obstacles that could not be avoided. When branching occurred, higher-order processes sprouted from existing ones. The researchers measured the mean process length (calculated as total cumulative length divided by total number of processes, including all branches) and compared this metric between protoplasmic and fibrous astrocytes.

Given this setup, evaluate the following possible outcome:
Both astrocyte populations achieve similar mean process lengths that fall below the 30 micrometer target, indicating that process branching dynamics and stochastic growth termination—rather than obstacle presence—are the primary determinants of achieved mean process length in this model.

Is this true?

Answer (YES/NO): NO